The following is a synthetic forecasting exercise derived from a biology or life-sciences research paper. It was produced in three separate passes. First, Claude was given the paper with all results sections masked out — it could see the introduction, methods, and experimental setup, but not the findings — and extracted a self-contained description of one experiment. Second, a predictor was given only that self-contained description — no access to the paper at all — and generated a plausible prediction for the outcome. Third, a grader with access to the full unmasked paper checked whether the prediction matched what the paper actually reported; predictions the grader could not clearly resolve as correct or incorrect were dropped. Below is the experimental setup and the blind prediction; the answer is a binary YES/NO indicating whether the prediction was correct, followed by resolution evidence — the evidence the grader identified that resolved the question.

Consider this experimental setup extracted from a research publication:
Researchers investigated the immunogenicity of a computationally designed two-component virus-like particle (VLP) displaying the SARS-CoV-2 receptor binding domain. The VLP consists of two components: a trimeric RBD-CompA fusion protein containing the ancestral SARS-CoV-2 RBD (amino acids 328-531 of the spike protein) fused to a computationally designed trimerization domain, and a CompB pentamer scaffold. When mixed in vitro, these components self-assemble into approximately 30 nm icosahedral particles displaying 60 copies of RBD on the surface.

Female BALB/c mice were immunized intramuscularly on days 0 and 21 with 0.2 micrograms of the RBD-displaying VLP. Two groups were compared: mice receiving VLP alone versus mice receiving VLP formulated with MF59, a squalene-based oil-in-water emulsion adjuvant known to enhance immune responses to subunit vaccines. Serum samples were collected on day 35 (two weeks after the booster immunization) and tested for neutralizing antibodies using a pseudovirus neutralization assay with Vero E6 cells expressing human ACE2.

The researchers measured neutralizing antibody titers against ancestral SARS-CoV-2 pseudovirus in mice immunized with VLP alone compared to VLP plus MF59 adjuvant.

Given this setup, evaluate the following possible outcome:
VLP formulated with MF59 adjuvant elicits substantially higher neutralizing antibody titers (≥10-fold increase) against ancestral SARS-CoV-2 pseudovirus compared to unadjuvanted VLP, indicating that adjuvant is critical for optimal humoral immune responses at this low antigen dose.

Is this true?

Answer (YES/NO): YES